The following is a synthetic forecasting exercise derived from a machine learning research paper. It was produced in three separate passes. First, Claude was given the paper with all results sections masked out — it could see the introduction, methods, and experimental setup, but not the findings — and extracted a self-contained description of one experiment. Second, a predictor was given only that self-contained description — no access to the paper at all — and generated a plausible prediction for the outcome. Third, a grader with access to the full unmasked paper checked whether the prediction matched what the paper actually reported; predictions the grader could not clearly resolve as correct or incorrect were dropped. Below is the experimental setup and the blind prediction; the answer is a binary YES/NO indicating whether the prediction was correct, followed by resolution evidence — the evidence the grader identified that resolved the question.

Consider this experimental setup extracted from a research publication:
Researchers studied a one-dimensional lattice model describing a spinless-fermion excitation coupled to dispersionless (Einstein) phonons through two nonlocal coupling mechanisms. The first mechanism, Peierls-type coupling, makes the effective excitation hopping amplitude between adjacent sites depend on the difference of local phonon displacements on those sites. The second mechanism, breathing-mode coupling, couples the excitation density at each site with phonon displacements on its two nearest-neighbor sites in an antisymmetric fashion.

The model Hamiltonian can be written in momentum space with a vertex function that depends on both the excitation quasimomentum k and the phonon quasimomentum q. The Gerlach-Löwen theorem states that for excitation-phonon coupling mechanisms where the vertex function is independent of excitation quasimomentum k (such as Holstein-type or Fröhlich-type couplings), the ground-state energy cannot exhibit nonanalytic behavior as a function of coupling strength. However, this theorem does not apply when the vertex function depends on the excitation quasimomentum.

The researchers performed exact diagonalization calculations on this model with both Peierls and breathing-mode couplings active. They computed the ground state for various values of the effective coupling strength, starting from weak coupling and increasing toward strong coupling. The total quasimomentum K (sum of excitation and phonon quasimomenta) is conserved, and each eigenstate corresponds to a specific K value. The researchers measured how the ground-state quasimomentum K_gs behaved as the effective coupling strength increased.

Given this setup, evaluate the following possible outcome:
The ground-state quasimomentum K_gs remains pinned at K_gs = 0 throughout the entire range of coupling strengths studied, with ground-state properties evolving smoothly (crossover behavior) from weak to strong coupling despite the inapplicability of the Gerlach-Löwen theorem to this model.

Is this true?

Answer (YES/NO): NO